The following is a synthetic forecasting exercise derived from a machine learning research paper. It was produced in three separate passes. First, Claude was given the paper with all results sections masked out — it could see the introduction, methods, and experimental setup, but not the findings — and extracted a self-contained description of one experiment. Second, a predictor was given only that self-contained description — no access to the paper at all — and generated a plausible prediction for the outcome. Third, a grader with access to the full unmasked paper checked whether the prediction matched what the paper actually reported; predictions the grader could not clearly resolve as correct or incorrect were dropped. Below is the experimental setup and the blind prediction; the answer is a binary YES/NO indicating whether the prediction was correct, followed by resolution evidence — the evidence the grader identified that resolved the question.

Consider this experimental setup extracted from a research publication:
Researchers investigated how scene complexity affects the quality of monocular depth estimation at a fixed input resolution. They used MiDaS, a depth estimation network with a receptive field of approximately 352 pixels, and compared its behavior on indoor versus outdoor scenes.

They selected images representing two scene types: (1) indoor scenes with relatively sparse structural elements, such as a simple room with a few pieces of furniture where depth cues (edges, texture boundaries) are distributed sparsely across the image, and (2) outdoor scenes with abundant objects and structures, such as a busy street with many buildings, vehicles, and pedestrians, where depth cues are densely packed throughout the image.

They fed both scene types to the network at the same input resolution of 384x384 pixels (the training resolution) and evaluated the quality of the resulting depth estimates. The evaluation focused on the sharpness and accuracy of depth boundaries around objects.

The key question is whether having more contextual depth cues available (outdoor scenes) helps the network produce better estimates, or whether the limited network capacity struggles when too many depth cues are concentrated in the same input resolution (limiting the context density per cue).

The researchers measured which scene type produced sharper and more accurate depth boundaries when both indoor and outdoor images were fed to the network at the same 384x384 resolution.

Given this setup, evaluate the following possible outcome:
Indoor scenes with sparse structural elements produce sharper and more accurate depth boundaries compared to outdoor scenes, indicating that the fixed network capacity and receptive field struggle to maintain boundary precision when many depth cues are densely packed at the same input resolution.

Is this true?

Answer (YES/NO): YES